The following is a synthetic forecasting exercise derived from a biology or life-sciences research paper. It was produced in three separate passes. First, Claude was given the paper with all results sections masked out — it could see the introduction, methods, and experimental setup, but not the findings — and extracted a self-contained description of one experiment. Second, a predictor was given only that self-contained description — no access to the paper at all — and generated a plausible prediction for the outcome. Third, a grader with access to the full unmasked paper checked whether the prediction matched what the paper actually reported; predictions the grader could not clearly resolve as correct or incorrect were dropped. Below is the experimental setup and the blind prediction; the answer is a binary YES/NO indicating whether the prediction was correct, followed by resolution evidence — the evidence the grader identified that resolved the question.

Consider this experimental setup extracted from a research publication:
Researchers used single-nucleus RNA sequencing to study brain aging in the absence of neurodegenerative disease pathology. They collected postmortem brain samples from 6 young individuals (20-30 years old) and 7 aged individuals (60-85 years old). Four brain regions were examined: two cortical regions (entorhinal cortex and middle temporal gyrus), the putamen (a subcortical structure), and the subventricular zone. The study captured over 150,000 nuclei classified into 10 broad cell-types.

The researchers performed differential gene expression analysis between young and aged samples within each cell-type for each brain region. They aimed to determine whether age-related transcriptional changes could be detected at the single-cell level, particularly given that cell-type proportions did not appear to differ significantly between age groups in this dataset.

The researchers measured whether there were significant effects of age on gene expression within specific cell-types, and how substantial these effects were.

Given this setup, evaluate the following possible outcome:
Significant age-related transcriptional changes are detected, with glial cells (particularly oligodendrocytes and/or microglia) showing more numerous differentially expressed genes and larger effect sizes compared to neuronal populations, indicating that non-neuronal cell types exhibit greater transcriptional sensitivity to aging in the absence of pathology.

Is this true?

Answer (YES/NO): NO